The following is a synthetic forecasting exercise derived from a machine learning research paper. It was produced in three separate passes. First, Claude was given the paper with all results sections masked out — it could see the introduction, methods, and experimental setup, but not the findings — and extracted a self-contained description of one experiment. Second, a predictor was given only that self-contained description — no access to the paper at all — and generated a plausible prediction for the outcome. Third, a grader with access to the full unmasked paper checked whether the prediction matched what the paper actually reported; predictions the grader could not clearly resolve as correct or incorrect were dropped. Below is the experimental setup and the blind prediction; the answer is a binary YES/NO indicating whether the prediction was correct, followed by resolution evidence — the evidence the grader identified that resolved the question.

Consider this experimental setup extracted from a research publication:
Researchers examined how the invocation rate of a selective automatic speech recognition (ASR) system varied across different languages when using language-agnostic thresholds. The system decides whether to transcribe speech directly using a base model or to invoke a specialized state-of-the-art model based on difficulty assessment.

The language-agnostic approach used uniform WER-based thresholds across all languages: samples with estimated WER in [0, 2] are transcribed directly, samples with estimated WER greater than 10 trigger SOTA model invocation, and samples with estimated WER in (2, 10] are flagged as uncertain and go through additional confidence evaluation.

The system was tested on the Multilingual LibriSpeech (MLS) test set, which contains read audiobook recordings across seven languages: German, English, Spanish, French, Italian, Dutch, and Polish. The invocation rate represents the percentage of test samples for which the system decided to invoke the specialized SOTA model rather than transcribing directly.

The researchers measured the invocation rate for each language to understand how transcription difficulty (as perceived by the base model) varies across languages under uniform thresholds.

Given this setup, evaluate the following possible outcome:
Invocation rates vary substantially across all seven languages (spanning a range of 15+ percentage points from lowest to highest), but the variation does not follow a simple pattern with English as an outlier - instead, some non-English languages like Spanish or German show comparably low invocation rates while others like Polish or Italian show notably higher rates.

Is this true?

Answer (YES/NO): NO